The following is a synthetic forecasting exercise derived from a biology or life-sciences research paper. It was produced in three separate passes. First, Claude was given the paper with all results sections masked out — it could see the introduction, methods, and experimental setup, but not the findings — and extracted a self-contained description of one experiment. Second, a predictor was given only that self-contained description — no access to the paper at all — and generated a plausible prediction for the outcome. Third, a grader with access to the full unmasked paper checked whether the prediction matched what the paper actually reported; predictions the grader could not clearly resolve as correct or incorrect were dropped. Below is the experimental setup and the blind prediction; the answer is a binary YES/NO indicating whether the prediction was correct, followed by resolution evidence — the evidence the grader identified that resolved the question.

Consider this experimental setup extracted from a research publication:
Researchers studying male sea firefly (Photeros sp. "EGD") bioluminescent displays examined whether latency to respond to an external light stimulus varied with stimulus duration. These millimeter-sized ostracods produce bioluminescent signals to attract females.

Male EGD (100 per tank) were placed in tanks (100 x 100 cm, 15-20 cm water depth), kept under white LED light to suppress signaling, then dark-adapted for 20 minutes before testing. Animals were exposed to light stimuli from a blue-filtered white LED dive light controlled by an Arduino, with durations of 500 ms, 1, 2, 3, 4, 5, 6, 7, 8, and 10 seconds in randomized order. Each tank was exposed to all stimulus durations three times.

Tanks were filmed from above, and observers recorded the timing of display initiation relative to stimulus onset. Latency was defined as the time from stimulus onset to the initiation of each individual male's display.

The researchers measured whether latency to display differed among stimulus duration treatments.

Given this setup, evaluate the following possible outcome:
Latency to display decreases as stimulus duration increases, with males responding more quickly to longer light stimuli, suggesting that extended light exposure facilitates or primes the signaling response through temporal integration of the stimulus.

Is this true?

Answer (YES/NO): NO